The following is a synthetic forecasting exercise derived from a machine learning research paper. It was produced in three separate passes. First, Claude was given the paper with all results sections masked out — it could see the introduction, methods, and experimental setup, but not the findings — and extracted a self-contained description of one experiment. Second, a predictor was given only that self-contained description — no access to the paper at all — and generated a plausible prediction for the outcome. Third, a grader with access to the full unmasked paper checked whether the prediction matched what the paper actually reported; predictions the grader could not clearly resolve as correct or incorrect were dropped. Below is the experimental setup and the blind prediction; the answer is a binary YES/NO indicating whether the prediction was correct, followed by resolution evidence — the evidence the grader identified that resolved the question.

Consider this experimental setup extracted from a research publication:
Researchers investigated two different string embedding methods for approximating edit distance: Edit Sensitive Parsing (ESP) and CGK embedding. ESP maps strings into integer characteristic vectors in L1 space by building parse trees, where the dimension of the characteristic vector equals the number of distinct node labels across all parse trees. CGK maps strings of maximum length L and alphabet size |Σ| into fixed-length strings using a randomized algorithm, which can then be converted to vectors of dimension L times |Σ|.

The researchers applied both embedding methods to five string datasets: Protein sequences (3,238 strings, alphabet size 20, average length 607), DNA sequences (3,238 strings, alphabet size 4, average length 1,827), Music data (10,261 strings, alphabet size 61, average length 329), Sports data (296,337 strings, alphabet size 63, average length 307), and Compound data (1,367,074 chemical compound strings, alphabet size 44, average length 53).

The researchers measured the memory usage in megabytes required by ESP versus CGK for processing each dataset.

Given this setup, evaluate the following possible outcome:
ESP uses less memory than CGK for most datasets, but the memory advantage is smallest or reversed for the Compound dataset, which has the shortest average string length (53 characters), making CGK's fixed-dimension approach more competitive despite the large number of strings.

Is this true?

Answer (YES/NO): NO